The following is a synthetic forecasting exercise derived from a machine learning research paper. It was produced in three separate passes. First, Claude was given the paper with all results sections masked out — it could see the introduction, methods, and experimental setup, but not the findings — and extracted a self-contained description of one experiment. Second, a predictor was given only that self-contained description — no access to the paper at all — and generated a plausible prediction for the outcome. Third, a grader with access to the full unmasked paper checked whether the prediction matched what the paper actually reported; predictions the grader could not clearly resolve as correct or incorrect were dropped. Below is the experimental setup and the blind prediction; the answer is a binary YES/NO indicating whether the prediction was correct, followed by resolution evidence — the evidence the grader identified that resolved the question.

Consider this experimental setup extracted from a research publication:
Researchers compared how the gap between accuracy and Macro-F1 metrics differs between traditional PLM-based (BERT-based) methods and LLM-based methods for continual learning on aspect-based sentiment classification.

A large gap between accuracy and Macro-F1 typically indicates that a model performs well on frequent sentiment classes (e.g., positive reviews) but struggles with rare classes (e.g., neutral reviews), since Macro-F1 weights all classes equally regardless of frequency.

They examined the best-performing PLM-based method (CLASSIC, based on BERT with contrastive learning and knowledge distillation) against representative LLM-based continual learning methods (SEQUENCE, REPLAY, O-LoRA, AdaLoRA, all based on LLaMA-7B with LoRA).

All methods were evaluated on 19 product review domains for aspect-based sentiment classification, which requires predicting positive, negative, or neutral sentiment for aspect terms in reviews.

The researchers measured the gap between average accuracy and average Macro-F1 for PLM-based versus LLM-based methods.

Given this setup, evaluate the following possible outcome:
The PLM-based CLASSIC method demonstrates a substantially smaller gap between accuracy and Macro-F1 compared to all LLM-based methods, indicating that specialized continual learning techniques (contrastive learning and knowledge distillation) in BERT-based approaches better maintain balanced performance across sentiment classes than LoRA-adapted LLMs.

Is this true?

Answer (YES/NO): YES